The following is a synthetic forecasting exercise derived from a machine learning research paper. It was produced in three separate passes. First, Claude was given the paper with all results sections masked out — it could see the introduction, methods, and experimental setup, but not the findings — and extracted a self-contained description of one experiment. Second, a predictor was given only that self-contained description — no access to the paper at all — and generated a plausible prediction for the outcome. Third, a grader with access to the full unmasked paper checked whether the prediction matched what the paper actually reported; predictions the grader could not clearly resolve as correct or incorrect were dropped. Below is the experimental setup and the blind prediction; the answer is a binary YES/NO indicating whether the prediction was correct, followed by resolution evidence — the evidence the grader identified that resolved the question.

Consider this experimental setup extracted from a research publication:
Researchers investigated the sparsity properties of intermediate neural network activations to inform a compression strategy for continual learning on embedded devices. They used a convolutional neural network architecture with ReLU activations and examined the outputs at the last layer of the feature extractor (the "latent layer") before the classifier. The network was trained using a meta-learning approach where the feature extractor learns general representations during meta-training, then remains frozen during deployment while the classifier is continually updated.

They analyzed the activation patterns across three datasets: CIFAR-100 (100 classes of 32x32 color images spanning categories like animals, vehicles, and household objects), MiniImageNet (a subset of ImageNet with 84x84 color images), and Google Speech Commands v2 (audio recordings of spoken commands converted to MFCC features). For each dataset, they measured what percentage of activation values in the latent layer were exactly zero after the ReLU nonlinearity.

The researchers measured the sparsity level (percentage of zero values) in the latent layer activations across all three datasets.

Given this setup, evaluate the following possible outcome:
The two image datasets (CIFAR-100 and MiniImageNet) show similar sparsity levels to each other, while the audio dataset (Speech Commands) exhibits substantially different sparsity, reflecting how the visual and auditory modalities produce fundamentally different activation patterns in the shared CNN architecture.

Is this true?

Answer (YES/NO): NO